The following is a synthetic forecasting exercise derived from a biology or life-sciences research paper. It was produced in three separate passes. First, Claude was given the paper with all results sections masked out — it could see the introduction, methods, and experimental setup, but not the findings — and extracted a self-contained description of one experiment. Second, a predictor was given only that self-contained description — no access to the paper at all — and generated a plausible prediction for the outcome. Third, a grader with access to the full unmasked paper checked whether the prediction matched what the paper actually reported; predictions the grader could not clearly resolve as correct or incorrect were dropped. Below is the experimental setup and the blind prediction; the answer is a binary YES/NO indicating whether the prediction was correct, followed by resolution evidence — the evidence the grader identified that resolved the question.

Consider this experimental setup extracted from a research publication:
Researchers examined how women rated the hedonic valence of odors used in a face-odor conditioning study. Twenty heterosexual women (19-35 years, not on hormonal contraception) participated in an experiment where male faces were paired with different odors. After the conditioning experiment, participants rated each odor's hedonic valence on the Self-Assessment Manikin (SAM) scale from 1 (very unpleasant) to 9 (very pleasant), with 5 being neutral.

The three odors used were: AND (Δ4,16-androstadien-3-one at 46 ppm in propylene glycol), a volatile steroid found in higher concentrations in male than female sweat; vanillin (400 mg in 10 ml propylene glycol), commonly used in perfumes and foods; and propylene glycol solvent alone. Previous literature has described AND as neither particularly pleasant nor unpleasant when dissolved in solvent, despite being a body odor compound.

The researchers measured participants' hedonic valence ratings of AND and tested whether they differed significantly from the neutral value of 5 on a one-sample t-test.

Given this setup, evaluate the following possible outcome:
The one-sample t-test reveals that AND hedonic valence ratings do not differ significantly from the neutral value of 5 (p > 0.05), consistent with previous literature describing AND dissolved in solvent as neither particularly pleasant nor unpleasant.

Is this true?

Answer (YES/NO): YES